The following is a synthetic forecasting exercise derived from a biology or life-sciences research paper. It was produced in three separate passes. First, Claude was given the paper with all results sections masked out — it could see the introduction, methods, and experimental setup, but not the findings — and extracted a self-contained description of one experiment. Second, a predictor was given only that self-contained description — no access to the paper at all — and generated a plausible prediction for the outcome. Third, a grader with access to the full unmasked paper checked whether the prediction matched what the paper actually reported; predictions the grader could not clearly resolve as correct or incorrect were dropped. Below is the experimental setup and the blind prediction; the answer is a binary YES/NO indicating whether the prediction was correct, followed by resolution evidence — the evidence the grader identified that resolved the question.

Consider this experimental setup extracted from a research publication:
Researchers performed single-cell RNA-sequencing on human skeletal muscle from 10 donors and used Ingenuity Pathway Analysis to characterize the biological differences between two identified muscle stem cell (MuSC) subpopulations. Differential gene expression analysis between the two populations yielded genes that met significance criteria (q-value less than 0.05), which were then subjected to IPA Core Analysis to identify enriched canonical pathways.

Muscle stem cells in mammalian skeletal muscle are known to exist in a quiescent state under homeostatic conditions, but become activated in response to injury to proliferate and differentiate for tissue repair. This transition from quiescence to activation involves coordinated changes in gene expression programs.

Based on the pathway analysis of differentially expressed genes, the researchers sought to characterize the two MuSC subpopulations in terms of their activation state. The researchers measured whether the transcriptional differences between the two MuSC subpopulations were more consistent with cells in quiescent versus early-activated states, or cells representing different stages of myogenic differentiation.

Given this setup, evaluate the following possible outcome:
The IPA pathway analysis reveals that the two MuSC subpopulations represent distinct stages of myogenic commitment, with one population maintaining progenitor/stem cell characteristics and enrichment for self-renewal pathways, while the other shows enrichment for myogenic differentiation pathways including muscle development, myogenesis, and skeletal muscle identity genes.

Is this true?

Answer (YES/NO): NO